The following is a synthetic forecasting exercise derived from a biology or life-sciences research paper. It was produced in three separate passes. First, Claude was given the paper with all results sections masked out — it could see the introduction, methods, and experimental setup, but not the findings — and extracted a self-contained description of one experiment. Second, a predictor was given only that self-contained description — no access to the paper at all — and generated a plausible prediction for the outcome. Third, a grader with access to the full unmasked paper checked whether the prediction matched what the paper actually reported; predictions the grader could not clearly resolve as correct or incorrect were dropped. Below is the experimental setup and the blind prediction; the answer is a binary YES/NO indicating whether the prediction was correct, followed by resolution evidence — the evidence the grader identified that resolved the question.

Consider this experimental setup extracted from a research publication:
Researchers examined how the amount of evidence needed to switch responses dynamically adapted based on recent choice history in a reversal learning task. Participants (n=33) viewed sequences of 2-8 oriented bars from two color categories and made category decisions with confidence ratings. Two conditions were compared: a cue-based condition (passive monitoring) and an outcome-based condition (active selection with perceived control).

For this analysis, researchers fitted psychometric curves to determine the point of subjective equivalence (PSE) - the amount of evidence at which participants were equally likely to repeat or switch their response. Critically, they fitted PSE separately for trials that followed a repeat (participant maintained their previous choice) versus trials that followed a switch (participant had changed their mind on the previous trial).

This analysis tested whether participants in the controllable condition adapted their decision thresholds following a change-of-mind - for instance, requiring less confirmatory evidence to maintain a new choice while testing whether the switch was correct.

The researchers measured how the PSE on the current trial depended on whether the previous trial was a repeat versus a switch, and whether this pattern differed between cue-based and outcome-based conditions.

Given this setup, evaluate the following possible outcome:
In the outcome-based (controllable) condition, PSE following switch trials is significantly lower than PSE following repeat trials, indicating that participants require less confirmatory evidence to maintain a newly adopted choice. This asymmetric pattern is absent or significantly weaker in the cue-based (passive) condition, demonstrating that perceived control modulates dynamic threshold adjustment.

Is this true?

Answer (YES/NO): NO